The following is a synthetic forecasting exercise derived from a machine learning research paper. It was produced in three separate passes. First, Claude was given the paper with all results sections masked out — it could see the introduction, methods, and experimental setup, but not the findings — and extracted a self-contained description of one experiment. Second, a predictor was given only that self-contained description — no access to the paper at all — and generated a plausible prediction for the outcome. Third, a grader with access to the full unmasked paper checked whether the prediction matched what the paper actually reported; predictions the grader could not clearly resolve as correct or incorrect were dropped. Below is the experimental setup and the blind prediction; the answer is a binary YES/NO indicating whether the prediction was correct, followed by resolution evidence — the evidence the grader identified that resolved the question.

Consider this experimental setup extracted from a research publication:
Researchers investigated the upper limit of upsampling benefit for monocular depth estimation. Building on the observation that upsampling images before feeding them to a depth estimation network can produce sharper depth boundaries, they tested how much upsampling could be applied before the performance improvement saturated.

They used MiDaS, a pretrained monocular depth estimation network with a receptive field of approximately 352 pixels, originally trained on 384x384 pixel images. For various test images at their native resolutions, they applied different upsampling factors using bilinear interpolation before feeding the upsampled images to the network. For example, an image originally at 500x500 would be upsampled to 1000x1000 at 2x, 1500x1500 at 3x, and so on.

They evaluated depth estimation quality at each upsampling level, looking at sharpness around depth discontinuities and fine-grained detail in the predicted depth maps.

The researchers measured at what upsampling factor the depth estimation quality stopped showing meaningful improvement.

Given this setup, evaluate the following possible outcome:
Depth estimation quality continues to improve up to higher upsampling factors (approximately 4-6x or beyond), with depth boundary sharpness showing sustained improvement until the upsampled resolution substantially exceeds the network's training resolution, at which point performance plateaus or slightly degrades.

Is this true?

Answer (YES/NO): NO